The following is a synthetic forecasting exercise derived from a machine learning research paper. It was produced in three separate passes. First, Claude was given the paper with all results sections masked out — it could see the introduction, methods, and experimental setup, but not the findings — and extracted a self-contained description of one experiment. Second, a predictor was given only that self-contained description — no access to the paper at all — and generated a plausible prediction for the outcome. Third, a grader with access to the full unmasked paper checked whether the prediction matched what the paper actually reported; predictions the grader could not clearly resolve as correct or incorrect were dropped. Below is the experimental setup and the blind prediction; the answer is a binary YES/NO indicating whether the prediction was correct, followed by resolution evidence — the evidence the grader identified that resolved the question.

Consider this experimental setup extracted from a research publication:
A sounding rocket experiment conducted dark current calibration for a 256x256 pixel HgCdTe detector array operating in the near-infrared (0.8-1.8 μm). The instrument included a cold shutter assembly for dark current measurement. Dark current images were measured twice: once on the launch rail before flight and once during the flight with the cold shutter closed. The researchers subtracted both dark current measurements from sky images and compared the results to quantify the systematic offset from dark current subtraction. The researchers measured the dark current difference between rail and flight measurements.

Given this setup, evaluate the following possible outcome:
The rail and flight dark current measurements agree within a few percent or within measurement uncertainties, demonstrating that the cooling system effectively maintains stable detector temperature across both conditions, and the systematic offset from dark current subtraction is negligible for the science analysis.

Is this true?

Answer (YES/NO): NO